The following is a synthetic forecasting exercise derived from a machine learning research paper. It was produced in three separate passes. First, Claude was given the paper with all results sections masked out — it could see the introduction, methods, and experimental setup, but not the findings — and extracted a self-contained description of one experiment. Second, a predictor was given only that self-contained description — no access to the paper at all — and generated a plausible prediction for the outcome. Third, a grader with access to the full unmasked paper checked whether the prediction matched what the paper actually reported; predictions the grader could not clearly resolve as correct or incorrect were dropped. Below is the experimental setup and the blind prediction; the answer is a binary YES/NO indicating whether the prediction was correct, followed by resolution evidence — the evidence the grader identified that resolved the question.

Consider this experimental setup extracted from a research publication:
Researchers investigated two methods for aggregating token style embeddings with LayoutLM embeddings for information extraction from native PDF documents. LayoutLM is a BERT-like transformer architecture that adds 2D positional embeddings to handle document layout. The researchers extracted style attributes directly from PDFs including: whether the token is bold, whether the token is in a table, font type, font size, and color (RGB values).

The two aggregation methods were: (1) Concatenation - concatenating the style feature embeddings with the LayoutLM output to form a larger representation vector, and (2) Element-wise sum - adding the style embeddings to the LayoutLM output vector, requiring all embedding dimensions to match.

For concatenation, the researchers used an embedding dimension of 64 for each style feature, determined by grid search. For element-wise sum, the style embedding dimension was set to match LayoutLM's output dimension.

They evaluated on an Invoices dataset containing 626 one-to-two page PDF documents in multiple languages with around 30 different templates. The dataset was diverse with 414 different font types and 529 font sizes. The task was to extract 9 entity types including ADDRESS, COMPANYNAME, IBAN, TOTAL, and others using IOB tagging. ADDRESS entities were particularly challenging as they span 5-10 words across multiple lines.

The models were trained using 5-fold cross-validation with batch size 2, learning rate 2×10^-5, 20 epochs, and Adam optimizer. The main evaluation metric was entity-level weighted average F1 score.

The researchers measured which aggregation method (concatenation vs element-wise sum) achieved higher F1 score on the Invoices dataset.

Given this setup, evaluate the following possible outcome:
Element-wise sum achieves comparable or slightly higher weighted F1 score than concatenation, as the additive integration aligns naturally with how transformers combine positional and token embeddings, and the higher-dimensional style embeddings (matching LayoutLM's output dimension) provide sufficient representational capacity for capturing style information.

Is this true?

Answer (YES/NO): NO